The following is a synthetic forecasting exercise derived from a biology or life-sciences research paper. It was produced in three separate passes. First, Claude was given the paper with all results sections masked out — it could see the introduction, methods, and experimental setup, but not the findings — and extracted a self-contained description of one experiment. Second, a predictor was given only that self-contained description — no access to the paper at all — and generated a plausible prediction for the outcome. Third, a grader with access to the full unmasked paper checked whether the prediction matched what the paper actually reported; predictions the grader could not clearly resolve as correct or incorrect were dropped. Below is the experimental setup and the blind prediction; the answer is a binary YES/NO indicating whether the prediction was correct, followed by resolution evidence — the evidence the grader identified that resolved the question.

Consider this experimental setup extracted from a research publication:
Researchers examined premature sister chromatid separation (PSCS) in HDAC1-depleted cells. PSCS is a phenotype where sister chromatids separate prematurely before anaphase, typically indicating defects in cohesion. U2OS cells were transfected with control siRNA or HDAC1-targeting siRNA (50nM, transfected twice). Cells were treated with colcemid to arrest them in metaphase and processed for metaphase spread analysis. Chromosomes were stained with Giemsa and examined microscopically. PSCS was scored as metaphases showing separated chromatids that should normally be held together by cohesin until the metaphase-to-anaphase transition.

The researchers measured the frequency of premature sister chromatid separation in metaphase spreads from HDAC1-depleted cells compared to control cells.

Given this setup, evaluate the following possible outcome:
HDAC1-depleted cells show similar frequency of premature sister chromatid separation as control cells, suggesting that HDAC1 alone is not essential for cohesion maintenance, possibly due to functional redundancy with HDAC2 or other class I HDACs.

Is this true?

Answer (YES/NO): YES